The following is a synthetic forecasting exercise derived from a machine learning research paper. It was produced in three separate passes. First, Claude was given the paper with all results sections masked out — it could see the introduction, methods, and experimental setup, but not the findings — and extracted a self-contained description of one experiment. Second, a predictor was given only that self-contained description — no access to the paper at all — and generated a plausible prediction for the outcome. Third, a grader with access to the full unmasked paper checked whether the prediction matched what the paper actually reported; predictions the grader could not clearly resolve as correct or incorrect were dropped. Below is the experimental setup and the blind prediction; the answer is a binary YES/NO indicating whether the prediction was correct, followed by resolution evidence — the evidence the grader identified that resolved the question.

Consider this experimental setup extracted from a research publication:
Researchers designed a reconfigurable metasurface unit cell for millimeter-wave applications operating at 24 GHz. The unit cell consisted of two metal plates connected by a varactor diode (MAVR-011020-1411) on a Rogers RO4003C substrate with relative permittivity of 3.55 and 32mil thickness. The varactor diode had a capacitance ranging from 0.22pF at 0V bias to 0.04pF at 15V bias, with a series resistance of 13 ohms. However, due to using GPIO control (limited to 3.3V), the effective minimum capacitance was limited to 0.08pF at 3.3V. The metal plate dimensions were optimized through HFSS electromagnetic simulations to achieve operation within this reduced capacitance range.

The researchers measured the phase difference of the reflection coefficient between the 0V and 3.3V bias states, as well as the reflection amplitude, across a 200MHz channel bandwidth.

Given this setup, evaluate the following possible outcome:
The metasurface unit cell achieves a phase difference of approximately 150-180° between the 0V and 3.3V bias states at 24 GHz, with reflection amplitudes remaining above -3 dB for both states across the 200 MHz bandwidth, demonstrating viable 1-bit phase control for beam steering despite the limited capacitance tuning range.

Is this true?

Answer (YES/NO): NO